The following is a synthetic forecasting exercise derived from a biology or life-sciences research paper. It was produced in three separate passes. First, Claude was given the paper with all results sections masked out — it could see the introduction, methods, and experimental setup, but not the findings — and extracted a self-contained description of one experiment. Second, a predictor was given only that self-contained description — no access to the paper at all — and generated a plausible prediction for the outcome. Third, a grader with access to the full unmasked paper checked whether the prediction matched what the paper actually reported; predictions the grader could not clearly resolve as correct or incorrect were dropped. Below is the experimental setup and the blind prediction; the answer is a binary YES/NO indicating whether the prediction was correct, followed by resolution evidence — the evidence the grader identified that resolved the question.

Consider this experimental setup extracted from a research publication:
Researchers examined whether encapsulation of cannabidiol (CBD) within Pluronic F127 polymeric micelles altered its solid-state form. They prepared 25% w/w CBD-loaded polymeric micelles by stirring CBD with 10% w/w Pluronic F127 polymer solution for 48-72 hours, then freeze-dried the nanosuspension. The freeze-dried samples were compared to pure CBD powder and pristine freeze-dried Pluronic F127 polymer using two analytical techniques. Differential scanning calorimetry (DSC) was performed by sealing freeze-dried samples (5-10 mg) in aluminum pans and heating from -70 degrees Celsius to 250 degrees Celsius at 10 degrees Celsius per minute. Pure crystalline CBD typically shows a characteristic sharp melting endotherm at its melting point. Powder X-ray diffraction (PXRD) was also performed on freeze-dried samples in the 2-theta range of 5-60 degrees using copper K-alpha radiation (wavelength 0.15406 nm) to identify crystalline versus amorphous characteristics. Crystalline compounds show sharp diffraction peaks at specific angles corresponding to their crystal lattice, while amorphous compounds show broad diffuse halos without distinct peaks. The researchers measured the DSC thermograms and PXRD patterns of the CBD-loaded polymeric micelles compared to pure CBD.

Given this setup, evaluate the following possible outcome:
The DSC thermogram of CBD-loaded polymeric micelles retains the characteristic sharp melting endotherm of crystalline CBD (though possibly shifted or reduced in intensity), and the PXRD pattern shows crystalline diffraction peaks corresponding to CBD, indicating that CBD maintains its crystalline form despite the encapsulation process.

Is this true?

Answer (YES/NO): NO